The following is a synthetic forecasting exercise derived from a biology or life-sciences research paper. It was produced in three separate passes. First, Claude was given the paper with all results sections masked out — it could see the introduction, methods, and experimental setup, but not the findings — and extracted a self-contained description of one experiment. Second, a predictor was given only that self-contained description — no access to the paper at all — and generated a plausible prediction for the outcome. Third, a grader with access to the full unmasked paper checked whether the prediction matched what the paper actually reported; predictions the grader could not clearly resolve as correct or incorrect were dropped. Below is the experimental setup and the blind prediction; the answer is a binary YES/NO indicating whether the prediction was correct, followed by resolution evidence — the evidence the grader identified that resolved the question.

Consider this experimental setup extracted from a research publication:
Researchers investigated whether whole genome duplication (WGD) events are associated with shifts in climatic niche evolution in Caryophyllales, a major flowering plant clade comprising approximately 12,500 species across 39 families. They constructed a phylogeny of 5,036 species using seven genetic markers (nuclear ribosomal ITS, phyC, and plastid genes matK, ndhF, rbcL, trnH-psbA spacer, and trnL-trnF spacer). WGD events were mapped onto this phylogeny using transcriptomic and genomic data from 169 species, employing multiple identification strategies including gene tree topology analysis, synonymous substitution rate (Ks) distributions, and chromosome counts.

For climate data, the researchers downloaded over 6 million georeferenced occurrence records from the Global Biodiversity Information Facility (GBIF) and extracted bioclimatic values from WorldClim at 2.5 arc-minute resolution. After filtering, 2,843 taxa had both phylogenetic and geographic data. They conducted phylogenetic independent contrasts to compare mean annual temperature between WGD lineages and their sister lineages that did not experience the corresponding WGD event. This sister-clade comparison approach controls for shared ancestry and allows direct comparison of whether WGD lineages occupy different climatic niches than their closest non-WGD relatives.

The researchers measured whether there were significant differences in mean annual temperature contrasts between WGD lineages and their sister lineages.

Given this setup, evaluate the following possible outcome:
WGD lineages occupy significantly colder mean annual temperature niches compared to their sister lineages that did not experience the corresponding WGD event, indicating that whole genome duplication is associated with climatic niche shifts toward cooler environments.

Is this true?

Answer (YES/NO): YES